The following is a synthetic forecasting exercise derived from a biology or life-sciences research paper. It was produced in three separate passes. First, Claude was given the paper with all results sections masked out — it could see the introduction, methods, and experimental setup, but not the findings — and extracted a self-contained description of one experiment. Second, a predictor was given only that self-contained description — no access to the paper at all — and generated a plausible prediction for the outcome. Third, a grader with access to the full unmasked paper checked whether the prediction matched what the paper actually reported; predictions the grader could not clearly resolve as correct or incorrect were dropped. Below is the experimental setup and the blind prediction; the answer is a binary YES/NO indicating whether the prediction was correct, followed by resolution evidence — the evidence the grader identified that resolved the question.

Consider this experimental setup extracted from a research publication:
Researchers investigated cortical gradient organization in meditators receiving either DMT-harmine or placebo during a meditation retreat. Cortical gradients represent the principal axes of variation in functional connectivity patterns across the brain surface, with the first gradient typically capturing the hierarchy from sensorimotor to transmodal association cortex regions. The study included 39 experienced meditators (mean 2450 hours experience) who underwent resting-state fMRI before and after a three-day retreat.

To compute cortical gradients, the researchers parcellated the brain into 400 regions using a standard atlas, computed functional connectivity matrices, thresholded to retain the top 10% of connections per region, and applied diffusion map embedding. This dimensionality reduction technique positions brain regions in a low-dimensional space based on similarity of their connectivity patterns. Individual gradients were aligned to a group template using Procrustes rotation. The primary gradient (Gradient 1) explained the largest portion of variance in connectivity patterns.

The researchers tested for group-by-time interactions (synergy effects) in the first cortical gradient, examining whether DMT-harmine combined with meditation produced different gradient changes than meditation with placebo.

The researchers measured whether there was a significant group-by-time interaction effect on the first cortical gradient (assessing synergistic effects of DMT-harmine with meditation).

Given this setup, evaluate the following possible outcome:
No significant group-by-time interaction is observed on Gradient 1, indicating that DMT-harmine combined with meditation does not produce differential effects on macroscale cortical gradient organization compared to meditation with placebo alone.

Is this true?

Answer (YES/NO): YES